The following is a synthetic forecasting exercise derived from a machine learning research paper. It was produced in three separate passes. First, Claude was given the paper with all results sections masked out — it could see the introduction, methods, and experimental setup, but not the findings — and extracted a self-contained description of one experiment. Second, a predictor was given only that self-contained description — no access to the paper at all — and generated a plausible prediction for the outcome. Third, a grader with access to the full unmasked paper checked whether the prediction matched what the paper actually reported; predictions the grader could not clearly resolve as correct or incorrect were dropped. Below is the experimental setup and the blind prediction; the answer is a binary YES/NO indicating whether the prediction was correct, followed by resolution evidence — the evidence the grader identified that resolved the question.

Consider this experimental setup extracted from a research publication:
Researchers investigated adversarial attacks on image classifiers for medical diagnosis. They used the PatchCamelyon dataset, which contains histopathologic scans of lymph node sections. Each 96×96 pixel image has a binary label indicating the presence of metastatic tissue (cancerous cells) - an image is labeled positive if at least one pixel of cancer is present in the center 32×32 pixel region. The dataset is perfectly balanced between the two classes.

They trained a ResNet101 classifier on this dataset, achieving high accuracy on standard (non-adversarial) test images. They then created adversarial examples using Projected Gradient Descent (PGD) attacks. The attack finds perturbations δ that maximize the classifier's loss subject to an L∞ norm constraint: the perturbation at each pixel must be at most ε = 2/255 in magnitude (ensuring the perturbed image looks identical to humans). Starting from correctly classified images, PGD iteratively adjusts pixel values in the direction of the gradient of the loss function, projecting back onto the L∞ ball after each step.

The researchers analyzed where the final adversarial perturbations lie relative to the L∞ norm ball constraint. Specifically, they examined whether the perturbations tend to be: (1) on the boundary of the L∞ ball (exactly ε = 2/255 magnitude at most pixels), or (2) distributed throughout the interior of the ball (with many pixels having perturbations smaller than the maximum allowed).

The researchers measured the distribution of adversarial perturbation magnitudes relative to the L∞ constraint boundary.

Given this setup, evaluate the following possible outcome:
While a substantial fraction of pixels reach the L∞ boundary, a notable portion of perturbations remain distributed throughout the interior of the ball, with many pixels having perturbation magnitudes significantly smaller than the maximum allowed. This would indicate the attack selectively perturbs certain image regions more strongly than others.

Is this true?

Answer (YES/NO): NO